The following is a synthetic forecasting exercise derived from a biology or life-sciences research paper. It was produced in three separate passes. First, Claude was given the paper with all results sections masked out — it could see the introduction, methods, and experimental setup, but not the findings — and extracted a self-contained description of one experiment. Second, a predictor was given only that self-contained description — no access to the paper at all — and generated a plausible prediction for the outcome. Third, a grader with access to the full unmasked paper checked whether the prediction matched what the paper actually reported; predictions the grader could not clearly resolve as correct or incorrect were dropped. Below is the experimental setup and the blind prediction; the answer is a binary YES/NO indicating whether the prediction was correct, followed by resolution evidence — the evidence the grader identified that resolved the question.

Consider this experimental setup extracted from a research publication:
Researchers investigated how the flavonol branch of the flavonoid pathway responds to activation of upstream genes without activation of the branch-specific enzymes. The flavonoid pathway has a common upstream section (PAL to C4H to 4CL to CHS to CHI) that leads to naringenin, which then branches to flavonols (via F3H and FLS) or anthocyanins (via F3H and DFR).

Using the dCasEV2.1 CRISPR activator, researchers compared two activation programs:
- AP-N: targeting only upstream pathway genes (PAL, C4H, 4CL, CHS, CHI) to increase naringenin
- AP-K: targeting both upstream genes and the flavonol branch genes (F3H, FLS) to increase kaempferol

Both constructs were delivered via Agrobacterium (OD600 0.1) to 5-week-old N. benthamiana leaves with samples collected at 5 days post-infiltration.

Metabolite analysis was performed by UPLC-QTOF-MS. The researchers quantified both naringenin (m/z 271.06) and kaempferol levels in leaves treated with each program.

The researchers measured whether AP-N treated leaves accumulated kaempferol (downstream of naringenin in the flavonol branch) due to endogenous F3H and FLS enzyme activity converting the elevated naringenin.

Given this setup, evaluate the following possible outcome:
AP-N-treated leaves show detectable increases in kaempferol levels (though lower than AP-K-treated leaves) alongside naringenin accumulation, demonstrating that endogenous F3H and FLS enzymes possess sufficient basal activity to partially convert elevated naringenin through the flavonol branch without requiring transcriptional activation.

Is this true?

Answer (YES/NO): NO